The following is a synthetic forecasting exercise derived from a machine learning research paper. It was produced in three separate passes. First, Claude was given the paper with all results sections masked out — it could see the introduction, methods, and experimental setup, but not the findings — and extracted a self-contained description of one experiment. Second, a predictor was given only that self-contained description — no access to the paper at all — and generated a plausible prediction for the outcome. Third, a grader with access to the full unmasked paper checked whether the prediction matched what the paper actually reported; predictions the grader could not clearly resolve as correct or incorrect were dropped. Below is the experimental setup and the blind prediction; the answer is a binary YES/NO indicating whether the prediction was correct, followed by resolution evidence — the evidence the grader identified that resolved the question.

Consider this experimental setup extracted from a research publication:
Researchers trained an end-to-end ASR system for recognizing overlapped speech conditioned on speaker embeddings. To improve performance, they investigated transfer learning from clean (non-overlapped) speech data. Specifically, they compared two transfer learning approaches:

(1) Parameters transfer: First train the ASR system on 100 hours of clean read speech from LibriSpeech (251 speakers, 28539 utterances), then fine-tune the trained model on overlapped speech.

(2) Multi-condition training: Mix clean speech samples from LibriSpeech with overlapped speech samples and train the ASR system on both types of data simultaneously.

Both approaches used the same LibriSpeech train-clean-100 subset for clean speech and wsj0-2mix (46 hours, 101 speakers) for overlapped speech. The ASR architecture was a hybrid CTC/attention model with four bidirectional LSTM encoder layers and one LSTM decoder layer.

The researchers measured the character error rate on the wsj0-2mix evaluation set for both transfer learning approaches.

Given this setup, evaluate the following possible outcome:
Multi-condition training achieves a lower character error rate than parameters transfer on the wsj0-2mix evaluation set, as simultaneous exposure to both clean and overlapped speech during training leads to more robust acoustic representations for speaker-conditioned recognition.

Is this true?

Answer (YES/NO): YES